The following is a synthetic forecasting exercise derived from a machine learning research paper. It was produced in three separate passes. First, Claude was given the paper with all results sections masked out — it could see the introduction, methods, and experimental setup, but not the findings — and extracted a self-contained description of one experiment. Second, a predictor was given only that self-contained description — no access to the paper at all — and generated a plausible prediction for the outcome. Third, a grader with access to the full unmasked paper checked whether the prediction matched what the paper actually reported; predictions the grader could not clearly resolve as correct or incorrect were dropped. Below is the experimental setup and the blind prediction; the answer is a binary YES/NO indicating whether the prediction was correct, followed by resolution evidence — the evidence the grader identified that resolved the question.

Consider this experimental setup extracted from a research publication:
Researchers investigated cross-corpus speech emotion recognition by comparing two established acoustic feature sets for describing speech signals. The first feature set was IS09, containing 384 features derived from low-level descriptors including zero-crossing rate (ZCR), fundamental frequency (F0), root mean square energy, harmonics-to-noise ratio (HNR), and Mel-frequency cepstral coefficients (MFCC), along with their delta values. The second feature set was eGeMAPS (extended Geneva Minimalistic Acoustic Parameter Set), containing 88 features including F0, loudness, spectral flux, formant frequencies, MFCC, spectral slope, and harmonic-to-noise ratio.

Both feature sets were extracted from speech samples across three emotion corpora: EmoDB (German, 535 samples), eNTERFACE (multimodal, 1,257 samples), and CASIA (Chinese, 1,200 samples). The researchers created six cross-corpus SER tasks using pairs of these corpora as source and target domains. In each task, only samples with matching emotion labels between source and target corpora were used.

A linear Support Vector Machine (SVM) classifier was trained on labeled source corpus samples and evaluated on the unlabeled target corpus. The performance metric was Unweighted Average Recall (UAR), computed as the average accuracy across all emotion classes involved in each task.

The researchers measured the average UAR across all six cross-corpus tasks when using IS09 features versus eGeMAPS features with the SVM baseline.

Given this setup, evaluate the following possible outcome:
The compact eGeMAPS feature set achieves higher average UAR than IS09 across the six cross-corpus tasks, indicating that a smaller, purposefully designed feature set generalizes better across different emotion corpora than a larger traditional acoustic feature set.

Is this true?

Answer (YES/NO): YES